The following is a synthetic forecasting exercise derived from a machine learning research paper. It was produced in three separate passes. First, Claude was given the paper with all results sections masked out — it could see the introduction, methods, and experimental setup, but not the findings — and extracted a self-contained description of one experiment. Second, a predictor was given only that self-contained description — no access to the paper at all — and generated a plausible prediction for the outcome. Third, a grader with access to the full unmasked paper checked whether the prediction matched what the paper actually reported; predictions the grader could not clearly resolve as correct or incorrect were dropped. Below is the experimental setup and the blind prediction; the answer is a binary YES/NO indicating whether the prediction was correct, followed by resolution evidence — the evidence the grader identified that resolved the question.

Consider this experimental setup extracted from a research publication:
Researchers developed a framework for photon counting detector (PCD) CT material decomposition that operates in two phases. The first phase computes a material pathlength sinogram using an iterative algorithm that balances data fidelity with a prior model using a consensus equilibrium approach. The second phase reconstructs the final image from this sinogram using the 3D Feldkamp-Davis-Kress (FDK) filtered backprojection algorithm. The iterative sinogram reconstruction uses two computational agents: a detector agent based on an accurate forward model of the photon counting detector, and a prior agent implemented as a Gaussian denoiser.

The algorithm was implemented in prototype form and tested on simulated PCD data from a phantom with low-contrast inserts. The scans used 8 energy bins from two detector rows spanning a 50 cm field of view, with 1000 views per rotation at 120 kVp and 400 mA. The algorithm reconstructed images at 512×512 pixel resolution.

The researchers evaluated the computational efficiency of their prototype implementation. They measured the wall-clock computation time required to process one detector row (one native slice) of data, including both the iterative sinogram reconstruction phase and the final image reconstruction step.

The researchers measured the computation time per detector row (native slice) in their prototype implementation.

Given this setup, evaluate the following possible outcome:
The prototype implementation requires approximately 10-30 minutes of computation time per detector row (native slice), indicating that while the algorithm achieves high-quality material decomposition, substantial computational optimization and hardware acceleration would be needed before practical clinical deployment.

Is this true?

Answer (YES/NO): NO